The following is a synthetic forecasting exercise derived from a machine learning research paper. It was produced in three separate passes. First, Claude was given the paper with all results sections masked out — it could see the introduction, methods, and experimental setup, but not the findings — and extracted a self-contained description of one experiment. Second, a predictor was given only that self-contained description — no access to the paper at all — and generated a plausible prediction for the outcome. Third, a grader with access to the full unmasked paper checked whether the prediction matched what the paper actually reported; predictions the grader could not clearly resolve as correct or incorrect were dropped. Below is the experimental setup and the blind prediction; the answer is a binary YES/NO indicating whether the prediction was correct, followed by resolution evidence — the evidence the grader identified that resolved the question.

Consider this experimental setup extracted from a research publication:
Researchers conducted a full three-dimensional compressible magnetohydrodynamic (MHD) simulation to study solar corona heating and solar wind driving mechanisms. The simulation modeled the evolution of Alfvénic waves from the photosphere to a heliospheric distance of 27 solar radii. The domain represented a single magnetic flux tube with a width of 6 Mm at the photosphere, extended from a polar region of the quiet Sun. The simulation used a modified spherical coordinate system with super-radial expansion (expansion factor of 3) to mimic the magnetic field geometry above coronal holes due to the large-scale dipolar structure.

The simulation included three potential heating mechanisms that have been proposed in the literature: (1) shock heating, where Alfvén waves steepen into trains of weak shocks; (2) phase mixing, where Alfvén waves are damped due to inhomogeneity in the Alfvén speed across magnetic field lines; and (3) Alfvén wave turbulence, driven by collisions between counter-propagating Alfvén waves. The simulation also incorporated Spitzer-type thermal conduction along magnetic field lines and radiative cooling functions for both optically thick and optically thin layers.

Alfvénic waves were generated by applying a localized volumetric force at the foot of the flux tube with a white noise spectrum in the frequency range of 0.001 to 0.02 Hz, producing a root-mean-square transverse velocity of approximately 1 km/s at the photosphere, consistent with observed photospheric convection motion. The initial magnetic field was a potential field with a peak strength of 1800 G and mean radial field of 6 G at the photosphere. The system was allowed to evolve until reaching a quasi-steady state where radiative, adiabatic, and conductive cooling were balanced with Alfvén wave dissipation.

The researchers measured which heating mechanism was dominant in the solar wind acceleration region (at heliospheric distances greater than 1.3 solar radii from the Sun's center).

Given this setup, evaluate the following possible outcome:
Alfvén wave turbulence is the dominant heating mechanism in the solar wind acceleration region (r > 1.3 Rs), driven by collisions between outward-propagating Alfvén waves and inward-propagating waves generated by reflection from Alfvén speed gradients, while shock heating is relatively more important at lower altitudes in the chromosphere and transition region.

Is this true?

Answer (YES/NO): YES